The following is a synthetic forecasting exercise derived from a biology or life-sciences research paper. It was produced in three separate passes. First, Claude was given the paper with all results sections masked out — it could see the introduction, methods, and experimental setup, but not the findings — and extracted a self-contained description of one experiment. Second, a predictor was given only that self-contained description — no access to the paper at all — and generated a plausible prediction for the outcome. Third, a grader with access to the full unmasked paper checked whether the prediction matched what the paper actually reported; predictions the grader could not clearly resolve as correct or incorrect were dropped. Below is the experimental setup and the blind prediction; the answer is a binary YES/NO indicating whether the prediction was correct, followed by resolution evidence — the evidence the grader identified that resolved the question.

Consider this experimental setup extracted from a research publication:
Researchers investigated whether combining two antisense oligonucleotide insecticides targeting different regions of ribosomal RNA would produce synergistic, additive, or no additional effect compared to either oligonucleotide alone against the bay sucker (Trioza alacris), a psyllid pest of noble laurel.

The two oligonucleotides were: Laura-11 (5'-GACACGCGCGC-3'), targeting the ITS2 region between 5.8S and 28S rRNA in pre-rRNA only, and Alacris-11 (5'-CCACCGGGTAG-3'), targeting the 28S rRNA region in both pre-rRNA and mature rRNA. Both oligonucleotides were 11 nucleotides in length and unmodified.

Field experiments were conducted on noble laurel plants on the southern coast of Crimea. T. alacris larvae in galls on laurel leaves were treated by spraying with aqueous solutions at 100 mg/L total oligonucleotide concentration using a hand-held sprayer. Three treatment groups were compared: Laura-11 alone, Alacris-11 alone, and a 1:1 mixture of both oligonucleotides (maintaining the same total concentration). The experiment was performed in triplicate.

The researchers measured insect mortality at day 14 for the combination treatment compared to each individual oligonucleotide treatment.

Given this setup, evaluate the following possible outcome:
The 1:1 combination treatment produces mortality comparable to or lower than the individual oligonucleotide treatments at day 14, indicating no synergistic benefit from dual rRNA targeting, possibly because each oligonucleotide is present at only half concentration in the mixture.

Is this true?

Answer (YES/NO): NO